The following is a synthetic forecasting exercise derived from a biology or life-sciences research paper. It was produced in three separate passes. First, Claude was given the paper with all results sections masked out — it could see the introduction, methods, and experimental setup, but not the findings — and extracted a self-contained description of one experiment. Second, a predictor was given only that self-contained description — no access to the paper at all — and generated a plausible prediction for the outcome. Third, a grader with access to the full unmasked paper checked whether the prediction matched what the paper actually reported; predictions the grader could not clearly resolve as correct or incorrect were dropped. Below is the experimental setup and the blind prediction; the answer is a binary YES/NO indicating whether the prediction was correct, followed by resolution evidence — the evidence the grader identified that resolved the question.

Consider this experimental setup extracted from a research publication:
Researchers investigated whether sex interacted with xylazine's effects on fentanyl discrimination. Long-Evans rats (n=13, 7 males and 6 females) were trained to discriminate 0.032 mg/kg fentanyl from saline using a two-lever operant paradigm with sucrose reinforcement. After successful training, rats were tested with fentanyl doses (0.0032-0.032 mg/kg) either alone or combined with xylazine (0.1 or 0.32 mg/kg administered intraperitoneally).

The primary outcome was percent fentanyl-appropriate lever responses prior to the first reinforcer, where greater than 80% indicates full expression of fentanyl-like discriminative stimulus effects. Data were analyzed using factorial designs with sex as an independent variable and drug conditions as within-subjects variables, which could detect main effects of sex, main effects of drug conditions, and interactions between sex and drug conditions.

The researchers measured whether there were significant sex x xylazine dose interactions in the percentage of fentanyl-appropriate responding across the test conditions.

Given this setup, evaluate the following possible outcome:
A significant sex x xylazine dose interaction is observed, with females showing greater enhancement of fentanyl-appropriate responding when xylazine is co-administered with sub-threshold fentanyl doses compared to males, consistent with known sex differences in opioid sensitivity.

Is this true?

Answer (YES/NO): NO